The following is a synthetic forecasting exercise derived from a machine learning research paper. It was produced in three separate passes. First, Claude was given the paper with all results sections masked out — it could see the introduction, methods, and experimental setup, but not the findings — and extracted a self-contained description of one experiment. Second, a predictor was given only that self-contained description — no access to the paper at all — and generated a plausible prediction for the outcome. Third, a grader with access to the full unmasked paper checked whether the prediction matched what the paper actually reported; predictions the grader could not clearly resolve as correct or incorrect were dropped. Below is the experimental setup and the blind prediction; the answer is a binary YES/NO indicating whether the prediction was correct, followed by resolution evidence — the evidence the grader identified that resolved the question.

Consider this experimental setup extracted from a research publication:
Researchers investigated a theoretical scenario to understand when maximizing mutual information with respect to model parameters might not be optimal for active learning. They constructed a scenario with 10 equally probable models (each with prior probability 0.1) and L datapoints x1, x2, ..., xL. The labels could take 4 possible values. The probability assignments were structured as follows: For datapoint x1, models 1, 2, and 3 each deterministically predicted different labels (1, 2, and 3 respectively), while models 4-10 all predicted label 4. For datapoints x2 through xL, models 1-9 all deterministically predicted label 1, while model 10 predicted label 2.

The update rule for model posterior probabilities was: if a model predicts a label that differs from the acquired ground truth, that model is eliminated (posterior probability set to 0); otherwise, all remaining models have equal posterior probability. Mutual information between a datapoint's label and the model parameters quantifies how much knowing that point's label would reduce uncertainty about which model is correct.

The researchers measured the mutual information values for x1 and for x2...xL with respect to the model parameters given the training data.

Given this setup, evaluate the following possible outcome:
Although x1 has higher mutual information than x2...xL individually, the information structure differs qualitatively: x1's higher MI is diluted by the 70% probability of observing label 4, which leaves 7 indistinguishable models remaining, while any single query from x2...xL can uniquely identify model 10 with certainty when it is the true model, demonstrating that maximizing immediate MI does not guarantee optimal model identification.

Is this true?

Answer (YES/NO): YES